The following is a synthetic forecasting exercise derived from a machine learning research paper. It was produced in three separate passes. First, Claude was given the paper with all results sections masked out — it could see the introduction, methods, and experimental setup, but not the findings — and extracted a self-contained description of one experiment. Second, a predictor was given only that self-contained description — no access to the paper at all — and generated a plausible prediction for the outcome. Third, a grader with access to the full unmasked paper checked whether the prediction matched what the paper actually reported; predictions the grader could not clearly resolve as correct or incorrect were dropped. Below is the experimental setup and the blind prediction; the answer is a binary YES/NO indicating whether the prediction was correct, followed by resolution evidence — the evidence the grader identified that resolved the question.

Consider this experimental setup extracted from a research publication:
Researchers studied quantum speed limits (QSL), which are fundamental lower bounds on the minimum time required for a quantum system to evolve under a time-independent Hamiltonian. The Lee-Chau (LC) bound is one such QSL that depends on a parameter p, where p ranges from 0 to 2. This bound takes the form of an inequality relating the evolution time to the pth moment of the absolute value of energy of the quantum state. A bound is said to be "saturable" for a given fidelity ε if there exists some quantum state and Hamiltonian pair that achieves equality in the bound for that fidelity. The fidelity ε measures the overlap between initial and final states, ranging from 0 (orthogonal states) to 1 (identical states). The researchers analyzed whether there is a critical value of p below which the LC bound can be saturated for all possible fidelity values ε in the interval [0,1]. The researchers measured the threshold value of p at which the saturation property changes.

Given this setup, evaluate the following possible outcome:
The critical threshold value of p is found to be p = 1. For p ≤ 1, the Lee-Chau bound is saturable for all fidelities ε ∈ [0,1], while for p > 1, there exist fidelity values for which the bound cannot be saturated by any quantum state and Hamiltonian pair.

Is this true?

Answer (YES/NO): NO